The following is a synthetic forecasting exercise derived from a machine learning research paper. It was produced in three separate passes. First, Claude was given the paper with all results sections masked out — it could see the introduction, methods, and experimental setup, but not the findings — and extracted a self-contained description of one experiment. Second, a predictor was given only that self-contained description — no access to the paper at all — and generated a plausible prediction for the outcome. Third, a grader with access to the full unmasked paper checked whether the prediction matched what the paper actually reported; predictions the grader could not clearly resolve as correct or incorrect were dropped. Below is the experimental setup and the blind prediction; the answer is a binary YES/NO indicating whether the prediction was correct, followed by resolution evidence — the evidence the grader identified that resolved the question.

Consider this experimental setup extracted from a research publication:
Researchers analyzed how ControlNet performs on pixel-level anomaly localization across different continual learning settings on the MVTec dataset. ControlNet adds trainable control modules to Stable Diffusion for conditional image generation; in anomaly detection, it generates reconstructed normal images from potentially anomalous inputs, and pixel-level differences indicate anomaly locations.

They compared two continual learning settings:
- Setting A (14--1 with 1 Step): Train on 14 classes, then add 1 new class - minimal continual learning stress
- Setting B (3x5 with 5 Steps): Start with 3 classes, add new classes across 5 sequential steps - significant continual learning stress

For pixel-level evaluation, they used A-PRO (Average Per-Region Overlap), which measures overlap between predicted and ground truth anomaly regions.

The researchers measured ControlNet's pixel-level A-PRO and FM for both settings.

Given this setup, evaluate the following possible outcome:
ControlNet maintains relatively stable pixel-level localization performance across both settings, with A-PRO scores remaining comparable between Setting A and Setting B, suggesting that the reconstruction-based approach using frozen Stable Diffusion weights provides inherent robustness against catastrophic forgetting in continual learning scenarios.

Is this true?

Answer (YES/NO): NO